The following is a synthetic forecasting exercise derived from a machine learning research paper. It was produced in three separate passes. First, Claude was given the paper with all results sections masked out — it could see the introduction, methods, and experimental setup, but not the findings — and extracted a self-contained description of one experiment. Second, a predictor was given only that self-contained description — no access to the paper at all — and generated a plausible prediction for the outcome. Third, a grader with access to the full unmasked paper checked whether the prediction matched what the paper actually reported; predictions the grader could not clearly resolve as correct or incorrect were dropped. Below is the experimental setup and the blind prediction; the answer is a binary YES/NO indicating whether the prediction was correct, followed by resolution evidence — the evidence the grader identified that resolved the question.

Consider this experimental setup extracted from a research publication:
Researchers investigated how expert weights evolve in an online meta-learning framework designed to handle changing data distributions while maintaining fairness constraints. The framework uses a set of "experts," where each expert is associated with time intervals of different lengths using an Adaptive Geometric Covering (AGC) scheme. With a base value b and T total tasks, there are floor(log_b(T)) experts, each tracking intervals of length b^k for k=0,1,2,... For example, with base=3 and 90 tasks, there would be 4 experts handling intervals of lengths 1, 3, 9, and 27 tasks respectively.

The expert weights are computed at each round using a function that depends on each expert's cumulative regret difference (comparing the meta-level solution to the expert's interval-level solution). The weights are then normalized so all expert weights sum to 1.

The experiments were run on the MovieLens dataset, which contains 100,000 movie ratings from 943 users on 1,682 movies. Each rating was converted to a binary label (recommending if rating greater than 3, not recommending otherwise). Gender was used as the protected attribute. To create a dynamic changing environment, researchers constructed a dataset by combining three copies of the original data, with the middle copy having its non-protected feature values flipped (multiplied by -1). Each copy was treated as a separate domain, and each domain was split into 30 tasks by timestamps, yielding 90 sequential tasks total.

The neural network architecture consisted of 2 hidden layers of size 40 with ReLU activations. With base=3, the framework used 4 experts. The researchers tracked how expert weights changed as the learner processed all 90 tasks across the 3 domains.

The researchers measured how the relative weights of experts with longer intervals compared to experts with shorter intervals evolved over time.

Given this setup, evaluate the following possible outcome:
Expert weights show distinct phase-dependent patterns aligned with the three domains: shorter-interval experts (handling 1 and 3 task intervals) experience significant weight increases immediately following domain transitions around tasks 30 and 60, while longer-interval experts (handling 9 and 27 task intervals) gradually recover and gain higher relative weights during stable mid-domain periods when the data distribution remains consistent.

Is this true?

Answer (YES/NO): NO